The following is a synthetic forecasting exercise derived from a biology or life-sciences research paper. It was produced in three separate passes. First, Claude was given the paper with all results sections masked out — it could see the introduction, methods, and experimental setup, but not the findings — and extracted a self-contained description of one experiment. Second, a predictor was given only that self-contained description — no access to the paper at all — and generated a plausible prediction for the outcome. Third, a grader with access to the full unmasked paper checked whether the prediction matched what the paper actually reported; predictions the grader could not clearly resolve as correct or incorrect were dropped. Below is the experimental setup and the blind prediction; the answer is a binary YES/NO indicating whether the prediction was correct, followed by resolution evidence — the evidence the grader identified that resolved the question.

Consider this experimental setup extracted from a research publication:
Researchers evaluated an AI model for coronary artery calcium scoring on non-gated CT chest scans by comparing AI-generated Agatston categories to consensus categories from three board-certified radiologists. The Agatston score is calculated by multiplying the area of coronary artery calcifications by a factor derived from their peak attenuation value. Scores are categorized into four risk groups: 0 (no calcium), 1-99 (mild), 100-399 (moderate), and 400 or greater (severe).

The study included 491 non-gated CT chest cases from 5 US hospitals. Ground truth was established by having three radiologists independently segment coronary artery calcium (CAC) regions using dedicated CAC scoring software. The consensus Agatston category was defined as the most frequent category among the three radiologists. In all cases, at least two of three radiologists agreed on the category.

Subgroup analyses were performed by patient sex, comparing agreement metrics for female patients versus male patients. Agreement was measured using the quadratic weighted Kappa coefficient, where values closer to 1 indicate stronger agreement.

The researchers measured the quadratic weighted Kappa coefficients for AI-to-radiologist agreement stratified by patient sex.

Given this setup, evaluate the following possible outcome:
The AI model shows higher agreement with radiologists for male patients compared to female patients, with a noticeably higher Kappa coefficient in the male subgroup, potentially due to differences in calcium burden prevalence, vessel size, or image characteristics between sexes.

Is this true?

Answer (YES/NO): NO